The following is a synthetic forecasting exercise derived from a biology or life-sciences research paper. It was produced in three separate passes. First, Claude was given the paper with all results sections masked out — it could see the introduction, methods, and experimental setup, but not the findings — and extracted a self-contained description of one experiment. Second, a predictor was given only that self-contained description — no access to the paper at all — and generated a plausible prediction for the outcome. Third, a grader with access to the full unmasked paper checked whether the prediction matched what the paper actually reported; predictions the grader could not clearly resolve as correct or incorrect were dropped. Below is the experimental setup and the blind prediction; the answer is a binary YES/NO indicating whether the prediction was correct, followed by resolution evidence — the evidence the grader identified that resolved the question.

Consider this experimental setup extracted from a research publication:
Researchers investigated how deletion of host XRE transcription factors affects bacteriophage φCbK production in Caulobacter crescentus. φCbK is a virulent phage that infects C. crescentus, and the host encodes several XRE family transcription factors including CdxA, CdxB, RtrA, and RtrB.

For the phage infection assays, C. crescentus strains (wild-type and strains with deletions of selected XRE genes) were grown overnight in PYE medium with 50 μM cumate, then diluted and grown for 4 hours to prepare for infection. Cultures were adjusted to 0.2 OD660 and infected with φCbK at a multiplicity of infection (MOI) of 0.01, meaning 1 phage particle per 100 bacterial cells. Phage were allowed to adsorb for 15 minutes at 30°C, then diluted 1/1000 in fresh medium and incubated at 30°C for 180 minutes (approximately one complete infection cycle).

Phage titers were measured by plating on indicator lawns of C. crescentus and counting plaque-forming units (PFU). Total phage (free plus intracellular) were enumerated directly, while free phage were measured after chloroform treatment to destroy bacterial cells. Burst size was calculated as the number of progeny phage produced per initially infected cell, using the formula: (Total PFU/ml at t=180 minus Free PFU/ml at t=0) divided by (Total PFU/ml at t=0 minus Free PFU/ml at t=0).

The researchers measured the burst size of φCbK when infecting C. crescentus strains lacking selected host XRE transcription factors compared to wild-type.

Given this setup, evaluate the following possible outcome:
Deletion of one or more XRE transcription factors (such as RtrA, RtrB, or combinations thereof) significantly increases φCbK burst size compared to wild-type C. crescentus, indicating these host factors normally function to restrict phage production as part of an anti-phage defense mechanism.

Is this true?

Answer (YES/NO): NO